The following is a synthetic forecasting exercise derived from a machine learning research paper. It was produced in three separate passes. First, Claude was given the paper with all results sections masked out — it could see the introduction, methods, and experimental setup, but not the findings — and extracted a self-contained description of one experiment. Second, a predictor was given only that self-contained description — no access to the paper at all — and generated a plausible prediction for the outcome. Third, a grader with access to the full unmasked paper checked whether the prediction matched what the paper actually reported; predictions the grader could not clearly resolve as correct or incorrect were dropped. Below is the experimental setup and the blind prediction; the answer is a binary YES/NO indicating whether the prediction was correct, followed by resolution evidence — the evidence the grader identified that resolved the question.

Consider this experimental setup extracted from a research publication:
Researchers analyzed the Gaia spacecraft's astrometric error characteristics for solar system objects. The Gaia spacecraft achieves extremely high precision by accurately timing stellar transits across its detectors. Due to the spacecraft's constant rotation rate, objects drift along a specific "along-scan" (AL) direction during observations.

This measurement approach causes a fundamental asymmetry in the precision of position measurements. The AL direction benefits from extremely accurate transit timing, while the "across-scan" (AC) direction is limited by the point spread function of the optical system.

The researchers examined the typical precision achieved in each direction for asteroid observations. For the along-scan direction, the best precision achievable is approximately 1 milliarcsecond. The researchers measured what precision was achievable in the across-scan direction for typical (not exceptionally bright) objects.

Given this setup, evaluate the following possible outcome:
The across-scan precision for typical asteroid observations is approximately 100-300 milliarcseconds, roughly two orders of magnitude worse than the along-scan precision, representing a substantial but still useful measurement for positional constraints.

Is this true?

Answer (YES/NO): NO